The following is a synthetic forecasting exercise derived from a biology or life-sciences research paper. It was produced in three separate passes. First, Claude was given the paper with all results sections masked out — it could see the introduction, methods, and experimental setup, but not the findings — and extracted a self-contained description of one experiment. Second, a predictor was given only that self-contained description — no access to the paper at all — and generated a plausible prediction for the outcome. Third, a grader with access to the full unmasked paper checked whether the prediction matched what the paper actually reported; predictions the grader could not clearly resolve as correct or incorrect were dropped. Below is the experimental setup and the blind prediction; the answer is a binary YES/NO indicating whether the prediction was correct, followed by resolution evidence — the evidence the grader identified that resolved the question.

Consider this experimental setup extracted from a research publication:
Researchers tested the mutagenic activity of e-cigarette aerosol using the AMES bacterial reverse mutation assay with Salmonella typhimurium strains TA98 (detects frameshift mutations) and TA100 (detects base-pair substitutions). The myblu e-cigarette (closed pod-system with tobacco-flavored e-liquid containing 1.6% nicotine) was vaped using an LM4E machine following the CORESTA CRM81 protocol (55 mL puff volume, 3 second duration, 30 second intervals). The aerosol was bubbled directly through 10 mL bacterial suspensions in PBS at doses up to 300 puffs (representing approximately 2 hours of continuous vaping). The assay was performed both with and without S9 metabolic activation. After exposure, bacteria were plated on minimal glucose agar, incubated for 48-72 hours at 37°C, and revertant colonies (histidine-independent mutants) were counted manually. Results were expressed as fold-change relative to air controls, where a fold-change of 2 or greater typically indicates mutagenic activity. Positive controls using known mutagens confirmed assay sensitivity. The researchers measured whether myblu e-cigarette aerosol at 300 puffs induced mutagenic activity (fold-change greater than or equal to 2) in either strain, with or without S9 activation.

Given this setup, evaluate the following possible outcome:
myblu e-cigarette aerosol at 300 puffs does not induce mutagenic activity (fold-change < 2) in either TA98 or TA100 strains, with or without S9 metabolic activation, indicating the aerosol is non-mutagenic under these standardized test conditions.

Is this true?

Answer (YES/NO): YES